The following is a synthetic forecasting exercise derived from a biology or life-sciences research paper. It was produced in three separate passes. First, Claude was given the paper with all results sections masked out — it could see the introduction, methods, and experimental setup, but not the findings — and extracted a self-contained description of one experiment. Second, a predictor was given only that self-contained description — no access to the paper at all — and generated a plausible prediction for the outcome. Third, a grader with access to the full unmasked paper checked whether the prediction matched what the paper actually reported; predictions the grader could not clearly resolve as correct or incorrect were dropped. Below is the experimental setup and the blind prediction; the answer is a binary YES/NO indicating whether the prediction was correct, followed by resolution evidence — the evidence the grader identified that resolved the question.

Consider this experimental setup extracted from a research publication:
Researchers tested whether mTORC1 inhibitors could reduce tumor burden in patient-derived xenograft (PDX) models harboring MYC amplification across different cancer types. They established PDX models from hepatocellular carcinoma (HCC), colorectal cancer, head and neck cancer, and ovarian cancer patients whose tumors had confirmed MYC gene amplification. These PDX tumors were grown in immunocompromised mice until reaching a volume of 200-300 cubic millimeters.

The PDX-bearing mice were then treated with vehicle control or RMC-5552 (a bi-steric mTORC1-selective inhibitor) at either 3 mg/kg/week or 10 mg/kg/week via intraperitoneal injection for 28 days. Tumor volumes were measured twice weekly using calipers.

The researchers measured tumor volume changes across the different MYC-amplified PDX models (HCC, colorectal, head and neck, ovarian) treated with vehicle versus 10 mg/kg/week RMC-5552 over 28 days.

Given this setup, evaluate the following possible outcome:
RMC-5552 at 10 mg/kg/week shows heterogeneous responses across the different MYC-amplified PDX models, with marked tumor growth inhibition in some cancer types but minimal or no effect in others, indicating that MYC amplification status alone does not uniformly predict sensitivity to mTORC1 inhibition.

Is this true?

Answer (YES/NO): NO